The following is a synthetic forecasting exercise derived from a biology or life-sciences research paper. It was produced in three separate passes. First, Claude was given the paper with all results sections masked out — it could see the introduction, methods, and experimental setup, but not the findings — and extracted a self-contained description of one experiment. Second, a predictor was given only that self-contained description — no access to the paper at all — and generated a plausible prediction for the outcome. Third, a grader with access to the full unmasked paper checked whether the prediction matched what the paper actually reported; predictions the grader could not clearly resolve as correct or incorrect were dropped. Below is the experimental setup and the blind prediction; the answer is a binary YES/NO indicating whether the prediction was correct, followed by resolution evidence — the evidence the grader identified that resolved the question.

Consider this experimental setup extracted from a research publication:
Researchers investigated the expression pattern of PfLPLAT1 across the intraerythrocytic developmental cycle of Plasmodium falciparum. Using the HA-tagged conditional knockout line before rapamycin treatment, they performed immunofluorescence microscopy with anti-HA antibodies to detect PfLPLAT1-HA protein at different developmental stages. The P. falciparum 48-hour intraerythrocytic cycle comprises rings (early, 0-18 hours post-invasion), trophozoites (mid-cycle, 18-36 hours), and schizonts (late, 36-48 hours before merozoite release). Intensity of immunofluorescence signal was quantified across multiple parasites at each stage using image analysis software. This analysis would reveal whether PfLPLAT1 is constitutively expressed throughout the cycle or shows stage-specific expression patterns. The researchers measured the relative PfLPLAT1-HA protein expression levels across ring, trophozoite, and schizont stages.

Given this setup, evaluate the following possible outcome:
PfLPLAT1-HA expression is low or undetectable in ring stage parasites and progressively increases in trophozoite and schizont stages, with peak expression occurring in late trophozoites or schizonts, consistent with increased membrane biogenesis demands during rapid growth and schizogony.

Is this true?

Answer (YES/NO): YES